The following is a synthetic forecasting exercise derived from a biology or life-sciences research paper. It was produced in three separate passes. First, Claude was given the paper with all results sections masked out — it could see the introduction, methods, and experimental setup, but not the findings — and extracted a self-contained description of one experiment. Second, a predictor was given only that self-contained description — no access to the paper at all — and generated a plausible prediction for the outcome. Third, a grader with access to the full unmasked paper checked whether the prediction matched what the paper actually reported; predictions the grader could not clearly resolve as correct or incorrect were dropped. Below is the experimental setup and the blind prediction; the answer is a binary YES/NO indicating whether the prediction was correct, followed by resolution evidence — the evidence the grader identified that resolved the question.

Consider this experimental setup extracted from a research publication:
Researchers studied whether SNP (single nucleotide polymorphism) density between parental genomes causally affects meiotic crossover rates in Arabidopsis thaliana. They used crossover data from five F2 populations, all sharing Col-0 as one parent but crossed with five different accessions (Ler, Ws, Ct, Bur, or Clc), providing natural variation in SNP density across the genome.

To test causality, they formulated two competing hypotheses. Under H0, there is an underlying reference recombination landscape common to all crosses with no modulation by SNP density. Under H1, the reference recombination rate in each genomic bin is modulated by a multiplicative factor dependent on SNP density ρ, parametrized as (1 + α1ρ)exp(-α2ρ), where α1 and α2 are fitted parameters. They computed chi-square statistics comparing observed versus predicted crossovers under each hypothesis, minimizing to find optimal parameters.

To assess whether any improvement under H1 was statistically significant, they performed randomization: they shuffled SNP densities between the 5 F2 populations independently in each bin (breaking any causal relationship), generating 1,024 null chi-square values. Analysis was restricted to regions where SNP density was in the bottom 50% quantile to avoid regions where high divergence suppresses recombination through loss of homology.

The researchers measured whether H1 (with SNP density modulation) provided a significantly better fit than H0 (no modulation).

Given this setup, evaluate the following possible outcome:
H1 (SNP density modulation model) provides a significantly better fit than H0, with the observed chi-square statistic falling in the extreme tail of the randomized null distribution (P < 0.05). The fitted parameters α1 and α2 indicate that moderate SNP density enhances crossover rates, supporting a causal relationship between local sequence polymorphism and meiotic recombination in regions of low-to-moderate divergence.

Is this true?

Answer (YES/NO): YES